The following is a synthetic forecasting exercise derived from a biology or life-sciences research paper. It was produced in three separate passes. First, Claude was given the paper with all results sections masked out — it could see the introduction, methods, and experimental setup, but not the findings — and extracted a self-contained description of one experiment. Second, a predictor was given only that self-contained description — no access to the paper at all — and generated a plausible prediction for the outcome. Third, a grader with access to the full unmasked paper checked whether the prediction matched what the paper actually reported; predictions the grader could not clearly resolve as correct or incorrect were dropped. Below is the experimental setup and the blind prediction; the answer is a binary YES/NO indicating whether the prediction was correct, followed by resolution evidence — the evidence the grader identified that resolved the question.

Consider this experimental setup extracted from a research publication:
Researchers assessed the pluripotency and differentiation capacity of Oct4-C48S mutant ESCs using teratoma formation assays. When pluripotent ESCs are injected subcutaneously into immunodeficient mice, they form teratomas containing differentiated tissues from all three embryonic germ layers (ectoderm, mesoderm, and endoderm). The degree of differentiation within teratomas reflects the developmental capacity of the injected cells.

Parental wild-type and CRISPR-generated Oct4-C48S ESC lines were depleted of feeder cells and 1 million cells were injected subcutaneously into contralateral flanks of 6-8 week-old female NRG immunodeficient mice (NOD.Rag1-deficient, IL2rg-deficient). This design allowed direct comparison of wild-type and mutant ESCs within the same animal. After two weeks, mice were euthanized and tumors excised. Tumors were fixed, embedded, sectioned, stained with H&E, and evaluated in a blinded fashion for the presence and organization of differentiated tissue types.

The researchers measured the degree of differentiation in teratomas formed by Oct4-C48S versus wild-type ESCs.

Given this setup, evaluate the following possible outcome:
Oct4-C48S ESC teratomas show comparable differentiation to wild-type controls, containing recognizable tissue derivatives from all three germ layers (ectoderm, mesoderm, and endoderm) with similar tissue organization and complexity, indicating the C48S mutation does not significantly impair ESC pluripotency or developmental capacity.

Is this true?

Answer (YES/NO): NO